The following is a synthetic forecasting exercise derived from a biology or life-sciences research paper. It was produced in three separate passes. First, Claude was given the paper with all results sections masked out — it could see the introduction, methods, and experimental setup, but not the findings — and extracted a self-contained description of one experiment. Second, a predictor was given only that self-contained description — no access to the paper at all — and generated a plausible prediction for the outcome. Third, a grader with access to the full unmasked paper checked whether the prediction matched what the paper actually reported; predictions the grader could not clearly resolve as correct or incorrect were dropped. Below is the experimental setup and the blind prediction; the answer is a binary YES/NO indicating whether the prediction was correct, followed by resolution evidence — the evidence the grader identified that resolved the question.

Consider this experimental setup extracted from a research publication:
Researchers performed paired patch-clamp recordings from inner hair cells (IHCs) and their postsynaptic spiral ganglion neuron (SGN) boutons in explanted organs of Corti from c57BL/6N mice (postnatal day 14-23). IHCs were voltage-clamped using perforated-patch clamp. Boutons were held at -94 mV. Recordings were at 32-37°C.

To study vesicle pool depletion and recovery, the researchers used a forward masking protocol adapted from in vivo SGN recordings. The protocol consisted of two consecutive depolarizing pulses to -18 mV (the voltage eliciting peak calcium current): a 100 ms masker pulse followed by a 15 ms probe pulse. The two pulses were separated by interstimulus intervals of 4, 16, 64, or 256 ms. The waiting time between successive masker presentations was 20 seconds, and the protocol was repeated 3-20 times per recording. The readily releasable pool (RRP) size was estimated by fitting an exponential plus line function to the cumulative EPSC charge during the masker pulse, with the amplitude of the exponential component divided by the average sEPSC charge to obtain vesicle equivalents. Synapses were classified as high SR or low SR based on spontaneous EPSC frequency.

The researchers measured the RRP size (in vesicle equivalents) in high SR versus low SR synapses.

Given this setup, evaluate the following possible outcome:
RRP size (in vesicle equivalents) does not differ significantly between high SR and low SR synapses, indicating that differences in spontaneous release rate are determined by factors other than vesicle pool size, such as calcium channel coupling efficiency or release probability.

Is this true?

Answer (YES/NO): YES